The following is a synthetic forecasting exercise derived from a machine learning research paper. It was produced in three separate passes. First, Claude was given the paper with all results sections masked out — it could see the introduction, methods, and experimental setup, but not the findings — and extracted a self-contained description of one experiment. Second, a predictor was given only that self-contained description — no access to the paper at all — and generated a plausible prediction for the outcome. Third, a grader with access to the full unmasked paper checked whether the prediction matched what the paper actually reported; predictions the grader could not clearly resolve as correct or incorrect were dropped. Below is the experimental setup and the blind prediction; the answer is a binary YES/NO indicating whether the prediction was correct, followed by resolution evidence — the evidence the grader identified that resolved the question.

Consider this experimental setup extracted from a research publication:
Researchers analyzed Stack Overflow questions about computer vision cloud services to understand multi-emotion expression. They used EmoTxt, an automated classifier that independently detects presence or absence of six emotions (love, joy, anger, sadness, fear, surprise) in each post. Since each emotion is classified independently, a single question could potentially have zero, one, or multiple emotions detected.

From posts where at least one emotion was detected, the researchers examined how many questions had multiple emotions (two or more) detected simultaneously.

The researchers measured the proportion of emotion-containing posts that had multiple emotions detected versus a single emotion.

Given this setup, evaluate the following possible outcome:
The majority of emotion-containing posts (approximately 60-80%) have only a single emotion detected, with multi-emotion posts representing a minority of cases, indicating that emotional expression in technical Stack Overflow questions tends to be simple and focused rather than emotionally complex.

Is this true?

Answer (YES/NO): NO